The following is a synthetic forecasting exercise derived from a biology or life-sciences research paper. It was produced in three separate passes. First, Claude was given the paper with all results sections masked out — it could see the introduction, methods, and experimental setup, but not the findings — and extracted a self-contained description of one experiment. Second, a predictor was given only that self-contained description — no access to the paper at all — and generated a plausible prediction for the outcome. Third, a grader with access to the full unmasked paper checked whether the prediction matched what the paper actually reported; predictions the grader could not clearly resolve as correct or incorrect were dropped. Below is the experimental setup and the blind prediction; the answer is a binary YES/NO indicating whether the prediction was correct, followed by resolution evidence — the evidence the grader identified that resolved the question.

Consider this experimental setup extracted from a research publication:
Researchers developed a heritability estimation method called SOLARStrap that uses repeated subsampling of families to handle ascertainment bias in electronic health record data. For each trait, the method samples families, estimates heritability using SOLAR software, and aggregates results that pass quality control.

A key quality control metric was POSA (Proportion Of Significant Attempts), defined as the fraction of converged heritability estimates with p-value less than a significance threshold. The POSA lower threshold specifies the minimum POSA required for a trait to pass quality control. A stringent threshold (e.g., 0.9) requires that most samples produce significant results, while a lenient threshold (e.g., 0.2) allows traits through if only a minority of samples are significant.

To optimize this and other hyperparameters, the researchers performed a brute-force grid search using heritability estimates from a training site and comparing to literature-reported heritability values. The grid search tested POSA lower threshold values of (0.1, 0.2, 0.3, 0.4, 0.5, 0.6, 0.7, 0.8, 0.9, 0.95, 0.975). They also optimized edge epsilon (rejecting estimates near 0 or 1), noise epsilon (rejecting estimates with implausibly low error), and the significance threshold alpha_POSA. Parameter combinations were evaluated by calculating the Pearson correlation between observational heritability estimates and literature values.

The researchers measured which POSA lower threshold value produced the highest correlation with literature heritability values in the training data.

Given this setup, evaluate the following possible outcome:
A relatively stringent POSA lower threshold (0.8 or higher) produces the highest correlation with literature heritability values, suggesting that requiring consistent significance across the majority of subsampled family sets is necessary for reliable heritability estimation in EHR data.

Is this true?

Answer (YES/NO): NO